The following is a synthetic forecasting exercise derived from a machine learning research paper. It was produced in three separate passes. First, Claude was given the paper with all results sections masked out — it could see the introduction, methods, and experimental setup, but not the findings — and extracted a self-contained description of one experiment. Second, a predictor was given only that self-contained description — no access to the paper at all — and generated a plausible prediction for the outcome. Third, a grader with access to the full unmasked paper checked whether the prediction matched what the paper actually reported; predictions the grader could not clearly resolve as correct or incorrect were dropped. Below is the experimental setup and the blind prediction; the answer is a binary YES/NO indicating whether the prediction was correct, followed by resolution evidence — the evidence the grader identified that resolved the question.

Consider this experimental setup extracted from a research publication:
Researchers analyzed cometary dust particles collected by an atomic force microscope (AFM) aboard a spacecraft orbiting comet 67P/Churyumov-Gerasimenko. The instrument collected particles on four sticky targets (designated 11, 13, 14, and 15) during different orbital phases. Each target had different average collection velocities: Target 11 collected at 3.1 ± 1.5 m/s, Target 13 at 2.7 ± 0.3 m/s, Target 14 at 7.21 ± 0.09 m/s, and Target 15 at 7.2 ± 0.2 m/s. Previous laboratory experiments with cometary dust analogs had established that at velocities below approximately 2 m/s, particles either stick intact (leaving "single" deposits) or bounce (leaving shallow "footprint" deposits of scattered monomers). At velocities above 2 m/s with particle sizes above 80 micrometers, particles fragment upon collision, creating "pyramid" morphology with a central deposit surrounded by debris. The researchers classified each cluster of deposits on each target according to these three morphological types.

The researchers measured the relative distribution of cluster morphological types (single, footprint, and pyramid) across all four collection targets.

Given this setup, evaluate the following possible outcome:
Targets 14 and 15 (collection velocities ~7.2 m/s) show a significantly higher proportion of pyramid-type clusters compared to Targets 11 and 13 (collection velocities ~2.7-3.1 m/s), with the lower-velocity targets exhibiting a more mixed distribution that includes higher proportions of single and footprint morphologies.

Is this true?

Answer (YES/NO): NO